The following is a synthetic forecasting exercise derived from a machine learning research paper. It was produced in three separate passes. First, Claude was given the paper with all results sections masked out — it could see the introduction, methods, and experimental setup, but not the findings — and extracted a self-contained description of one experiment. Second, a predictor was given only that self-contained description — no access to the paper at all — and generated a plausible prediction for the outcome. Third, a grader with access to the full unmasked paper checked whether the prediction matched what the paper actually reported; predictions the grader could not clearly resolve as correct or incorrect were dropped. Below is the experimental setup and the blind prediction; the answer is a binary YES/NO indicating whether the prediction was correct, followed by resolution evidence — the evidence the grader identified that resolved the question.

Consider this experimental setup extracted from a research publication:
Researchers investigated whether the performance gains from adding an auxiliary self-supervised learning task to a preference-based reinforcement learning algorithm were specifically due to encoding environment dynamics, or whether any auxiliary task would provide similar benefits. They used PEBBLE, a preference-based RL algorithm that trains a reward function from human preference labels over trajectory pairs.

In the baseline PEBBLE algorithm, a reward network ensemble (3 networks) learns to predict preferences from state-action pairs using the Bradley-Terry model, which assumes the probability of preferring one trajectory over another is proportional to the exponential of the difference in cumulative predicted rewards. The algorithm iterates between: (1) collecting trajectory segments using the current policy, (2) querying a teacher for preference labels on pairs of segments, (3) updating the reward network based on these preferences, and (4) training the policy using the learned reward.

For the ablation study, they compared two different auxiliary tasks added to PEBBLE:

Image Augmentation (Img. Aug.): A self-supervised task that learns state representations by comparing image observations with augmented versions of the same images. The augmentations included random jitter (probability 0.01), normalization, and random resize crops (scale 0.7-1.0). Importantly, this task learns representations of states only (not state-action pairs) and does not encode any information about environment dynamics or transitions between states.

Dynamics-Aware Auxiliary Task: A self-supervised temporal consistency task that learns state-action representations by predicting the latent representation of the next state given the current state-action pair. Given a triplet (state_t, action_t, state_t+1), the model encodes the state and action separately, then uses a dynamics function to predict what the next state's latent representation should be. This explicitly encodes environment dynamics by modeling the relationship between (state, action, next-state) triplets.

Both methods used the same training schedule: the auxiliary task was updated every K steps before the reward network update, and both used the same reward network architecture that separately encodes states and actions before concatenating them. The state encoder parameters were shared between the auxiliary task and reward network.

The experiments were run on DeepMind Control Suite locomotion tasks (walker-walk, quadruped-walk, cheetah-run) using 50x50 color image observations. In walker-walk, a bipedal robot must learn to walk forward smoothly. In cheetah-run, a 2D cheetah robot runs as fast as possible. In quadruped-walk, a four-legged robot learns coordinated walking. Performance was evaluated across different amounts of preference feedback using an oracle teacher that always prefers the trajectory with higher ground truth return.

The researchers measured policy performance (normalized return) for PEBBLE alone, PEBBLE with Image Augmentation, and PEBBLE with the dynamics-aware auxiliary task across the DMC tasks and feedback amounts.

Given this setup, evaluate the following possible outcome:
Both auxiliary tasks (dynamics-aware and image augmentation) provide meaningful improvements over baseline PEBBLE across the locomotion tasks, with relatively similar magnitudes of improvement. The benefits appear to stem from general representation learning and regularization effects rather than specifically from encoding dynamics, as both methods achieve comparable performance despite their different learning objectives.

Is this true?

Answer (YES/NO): NO